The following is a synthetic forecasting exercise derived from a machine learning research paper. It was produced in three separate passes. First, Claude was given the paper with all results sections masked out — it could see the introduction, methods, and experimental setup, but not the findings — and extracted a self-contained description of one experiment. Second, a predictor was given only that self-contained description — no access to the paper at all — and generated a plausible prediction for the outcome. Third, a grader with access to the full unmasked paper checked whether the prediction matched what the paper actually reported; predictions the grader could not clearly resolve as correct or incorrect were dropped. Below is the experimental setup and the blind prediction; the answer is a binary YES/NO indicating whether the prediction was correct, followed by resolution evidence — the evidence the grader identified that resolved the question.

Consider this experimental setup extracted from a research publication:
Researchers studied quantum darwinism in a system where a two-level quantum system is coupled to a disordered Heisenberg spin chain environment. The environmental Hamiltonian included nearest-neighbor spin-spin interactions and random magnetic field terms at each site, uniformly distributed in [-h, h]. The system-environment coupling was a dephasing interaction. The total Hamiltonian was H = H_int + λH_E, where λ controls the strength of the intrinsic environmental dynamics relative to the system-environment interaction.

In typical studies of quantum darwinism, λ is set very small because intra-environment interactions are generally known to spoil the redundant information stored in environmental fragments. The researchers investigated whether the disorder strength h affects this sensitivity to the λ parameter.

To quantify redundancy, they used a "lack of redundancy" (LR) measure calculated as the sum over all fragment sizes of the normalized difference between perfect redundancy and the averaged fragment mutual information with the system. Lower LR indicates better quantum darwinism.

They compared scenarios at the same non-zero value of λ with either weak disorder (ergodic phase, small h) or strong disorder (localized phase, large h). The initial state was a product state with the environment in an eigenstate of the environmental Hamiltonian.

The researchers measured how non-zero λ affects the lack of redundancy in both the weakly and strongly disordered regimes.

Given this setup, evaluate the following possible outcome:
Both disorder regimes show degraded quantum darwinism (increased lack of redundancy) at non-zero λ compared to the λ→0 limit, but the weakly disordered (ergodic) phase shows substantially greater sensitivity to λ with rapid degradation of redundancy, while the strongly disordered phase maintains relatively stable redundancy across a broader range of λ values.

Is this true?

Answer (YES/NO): NO